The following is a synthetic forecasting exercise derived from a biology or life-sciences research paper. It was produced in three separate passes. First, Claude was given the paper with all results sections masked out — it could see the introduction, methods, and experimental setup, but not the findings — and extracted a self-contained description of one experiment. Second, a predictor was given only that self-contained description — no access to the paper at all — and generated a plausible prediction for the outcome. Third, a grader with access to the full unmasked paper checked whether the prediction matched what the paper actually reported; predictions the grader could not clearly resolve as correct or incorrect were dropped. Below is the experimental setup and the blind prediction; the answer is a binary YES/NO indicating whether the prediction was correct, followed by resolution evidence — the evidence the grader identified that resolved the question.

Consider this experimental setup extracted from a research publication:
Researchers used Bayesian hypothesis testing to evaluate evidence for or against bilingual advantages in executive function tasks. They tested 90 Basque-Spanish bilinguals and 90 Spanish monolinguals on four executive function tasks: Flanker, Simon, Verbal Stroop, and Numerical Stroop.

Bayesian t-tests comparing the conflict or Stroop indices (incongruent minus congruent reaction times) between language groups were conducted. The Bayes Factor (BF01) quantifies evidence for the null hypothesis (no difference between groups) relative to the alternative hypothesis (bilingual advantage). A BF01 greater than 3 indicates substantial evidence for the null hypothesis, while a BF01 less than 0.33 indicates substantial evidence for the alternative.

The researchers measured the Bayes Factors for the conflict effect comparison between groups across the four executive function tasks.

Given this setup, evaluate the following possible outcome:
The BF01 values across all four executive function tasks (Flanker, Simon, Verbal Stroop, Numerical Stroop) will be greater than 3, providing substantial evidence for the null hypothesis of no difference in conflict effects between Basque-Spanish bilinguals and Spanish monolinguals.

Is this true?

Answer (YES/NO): YES